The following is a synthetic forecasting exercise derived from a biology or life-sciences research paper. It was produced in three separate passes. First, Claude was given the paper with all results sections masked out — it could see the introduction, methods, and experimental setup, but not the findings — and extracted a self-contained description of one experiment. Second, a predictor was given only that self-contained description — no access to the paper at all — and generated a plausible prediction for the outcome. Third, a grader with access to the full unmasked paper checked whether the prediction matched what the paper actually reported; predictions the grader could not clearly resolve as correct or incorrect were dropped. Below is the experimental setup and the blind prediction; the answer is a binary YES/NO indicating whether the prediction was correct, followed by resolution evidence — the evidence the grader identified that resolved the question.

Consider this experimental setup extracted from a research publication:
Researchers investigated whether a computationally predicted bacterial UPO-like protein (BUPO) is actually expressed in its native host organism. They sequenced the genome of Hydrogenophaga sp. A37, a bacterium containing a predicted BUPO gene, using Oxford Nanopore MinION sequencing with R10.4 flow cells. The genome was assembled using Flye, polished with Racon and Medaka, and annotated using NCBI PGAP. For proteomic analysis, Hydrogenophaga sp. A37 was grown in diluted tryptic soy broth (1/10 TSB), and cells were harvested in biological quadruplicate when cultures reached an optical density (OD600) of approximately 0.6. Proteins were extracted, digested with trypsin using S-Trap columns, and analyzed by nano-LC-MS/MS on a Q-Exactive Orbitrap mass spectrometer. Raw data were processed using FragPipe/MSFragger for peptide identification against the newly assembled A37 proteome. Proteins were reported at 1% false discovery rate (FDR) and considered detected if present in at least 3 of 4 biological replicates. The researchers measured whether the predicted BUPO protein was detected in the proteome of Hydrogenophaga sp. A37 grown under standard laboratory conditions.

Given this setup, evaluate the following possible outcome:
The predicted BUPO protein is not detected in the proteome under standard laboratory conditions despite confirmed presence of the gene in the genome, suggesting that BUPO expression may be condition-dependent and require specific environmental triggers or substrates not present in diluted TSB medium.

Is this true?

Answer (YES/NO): NO